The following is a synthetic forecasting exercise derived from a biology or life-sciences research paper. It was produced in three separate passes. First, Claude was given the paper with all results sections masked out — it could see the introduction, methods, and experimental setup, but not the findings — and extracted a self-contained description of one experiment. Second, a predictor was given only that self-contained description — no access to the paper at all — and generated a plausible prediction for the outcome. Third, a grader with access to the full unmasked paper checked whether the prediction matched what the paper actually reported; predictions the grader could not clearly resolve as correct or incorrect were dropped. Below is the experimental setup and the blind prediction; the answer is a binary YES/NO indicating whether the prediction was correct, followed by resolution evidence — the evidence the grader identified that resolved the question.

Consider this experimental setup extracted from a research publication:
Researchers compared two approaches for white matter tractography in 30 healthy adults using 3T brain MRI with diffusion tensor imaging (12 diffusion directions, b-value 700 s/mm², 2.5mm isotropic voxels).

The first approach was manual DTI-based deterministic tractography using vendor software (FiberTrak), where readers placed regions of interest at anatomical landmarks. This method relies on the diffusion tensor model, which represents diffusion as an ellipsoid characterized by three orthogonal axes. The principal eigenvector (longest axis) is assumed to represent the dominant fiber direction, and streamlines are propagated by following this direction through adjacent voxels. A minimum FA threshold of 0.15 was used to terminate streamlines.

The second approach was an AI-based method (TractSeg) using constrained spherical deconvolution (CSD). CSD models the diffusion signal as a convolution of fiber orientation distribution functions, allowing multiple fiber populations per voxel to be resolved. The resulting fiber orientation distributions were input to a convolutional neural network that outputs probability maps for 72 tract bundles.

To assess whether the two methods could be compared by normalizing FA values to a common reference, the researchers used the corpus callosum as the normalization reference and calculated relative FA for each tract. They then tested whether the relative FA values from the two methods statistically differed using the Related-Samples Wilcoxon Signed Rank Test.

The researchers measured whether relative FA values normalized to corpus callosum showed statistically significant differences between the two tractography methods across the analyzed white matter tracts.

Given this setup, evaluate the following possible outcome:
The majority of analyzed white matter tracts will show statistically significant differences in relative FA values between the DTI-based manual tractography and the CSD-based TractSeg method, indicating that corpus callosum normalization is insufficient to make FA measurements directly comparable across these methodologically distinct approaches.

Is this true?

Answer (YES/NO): YES